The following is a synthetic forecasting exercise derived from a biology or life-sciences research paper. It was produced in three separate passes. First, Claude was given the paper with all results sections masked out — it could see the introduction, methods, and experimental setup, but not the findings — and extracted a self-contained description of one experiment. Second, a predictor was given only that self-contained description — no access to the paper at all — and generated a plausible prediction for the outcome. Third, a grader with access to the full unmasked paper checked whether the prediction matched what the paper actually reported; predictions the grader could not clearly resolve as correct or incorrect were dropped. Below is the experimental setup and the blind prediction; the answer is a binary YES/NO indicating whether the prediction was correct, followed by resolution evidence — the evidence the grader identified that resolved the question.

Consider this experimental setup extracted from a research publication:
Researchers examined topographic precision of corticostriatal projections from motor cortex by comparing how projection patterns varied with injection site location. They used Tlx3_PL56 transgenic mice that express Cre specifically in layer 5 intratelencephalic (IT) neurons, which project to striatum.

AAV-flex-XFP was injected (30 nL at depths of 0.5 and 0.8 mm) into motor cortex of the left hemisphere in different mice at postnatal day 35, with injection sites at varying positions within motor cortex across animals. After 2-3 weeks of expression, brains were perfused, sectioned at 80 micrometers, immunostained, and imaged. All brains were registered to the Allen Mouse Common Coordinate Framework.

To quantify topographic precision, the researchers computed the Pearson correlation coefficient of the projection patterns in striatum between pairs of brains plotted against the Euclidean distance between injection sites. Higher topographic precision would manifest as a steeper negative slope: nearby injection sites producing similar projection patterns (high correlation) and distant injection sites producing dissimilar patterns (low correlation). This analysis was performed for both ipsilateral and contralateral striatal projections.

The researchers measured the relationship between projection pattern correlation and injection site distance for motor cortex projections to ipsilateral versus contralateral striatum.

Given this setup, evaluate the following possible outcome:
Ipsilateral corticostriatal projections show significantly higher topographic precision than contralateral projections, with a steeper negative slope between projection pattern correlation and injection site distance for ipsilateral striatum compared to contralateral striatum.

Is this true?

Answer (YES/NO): YES